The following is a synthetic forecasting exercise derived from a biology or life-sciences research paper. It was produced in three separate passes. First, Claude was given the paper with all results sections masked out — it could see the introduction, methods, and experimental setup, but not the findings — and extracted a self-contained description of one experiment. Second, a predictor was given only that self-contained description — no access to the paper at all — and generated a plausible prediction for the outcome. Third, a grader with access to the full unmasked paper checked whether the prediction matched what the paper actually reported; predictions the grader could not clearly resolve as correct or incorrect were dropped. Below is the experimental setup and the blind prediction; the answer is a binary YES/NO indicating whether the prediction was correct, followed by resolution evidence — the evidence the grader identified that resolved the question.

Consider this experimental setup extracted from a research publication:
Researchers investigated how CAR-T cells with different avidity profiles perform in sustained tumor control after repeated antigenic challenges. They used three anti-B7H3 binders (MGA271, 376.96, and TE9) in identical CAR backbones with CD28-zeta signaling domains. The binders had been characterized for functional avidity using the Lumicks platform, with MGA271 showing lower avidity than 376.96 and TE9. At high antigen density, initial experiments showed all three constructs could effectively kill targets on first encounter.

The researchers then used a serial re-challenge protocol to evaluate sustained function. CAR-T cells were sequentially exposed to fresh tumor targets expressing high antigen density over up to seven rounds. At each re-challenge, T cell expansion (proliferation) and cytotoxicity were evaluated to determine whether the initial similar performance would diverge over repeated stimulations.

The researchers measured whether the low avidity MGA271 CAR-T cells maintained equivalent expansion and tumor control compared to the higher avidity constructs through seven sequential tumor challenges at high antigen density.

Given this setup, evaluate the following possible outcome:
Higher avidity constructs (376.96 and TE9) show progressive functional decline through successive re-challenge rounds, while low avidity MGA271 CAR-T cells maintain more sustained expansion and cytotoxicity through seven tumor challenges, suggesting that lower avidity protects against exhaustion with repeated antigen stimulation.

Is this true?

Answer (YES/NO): NO